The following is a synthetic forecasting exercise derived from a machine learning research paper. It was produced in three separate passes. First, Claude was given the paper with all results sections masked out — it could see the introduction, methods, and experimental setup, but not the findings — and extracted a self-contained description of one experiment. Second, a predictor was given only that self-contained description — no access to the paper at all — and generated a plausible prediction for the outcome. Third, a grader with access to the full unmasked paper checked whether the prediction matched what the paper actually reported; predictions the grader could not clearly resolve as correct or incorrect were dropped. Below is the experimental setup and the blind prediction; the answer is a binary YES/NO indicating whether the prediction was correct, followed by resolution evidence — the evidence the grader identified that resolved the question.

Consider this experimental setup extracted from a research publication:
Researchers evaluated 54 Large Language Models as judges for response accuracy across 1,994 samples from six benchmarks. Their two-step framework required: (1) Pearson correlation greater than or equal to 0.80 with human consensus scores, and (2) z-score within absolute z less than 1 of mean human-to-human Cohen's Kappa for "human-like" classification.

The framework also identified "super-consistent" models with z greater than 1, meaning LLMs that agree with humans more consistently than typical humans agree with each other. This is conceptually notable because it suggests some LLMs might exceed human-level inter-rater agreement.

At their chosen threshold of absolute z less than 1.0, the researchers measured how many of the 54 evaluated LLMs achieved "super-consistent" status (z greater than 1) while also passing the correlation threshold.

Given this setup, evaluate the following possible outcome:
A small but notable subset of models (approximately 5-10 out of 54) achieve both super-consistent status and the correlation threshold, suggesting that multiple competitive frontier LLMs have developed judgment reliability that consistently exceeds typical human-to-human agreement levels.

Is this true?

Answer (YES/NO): NO